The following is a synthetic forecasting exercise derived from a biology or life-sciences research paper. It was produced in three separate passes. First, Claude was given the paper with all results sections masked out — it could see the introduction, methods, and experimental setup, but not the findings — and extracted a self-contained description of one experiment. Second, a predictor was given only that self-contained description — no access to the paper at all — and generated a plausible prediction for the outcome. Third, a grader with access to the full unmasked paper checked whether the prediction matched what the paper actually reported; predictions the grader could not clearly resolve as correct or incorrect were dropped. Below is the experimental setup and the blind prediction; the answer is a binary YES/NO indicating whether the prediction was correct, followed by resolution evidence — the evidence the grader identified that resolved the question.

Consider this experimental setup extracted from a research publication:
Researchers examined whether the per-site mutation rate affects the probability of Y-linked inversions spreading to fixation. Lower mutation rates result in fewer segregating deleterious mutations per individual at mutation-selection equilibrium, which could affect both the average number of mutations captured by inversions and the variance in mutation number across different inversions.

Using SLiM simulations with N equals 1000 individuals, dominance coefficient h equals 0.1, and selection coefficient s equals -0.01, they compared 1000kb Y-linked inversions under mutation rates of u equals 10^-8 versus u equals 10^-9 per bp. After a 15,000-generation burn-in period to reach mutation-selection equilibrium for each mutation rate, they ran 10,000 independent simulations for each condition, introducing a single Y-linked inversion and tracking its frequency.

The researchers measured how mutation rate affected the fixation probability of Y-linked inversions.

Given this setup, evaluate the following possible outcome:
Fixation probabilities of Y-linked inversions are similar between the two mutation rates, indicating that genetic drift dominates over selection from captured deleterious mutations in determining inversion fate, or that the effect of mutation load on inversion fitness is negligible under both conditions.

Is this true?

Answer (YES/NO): NO